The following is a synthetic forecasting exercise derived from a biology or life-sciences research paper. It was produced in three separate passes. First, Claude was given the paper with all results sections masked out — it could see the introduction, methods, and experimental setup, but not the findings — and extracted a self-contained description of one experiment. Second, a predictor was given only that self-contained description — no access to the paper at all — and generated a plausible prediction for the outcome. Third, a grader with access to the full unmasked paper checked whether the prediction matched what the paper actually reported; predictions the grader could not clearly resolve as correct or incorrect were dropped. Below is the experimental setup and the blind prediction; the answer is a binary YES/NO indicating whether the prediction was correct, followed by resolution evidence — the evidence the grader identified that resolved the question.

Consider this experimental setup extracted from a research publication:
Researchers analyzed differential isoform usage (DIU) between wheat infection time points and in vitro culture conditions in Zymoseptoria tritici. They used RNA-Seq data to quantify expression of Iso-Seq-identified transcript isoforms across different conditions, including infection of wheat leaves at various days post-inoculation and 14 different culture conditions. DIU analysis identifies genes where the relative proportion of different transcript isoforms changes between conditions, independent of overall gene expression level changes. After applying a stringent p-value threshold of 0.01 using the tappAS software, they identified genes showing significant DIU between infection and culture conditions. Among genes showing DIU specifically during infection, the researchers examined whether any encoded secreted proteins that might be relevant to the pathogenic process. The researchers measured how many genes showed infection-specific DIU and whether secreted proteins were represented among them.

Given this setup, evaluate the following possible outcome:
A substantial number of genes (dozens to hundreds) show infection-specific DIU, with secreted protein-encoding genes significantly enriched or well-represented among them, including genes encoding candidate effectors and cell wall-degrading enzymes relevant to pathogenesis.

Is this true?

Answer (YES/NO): NO